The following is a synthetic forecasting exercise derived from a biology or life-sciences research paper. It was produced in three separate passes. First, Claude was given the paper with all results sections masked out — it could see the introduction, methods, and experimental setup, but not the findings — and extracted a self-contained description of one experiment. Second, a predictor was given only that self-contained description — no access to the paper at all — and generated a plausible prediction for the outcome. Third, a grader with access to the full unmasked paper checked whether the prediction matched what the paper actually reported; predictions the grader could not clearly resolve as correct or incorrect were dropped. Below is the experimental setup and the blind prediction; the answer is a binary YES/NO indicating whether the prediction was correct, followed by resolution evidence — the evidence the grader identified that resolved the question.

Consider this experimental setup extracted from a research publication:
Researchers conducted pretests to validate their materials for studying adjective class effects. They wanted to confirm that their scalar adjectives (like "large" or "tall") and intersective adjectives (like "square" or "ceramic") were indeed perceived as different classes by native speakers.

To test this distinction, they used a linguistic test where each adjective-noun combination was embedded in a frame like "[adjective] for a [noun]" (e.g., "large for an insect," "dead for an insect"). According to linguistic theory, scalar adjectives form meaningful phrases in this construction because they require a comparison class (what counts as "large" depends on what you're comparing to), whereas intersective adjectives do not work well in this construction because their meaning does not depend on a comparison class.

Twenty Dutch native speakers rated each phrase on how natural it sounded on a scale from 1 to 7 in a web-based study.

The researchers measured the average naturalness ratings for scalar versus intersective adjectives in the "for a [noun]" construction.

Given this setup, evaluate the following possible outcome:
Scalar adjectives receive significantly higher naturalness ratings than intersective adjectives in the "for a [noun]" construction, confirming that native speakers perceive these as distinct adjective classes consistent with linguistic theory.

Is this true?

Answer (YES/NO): YES